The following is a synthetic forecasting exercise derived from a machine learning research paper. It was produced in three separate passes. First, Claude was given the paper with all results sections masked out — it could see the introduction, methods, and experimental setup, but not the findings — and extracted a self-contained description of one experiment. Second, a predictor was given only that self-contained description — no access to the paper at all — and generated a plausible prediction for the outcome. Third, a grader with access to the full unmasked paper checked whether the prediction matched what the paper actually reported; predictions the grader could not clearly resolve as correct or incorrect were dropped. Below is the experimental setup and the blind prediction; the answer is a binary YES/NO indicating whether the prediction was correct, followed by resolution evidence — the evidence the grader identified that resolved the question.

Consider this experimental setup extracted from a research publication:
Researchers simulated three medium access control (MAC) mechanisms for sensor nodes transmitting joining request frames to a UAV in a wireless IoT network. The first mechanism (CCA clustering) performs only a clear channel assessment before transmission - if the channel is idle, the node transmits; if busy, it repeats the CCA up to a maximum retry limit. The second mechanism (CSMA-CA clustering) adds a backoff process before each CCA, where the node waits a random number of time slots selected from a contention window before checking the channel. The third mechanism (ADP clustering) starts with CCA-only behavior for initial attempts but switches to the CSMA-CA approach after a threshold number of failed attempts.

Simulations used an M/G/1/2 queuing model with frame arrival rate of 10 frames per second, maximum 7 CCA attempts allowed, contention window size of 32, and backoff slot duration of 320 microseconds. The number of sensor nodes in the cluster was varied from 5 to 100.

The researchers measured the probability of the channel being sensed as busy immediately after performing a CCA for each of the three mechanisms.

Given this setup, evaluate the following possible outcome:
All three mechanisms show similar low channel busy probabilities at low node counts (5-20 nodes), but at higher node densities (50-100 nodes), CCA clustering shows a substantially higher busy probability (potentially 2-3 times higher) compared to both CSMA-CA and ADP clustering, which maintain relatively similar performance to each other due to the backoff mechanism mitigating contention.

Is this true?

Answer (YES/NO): NO